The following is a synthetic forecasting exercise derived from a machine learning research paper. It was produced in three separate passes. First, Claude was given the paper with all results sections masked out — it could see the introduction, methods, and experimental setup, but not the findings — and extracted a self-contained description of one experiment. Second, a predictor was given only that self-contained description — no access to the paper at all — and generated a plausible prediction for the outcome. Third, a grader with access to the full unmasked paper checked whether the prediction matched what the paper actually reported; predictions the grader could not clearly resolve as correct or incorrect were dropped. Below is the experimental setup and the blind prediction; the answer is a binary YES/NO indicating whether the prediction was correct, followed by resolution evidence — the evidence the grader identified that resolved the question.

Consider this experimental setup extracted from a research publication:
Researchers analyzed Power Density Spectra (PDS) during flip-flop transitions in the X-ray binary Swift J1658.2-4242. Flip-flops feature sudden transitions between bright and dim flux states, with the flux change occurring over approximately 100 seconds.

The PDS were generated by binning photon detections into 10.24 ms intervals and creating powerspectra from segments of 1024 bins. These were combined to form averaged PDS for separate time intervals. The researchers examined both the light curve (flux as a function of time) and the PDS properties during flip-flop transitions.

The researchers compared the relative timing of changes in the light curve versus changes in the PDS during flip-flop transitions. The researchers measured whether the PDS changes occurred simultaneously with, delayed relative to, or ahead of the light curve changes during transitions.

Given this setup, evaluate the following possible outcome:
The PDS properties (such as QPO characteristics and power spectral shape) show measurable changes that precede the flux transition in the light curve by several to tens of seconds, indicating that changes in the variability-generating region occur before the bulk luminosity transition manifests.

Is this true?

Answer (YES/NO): NO